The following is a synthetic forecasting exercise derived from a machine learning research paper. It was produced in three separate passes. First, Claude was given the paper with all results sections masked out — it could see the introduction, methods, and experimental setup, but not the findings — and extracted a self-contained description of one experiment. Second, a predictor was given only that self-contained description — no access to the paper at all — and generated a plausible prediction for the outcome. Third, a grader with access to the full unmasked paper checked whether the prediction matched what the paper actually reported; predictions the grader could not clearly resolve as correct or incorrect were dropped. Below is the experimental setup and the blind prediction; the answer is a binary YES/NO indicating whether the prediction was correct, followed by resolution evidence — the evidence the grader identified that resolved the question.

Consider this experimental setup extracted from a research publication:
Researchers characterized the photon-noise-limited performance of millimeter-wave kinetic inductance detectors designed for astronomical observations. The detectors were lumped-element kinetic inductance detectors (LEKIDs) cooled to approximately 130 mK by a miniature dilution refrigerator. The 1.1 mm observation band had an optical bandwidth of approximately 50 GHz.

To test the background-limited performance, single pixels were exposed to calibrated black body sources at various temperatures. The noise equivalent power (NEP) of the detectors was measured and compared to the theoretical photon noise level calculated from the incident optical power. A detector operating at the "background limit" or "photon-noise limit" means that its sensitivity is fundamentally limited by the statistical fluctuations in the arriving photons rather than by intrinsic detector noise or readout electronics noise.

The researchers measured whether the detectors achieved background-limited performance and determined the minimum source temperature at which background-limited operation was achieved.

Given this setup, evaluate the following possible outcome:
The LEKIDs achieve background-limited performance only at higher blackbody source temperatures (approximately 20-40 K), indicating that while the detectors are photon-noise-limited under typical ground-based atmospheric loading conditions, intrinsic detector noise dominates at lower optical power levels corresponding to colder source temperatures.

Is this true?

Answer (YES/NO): NO